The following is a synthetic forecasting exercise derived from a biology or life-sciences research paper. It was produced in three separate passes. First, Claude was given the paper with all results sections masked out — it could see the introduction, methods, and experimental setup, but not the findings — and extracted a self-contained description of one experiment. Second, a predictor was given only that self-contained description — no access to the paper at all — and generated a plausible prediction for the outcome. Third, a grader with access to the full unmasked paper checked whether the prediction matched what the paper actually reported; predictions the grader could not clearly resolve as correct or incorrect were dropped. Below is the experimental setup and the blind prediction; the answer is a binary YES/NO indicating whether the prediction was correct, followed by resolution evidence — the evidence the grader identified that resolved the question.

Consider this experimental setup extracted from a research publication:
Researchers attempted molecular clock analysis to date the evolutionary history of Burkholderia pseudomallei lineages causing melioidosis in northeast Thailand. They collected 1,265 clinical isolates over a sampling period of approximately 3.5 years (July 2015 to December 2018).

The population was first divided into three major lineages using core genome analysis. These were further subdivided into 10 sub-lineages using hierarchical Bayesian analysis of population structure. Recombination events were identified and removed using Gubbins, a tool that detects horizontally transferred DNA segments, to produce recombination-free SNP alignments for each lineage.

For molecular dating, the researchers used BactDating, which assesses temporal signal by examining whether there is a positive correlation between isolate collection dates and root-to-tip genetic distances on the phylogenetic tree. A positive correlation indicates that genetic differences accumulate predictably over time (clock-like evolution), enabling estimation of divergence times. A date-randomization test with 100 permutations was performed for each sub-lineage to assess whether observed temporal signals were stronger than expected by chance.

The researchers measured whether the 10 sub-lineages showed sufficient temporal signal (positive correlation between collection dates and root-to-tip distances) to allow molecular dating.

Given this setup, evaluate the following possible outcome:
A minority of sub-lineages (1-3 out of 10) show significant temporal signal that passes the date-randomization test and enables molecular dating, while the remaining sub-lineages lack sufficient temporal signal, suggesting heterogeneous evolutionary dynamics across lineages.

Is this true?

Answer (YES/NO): YES